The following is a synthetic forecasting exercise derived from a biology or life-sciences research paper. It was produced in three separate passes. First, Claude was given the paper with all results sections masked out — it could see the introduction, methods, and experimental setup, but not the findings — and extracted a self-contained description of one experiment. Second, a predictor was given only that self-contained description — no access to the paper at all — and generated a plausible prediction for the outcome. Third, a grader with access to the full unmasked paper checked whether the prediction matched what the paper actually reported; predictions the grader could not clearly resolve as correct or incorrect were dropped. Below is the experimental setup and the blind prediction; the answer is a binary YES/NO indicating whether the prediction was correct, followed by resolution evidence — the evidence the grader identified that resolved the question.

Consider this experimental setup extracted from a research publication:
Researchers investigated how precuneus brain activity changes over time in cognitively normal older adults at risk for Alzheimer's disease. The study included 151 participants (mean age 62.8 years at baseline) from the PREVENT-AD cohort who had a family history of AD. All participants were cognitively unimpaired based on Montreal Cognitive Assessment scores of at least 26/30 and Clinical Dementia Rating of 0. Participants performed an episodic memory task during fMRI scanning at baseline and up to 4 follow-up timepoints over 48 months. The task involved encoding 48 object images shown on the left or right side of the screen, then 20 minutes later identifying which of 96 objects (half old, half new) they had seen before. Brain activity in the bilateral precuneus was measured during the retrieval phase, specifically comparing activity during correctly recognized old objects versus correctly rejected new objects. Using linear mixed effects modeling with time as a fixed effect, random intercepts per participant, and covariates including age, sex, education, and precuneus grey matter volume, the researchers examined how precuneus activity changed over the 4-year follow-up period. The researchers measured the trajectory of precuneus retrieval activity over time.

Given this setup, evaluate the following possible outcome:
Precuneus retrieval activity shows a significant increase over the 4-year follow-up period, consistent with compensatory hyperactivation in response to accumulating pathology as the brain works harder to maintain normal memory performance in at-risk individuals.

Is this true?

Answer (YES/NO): NO